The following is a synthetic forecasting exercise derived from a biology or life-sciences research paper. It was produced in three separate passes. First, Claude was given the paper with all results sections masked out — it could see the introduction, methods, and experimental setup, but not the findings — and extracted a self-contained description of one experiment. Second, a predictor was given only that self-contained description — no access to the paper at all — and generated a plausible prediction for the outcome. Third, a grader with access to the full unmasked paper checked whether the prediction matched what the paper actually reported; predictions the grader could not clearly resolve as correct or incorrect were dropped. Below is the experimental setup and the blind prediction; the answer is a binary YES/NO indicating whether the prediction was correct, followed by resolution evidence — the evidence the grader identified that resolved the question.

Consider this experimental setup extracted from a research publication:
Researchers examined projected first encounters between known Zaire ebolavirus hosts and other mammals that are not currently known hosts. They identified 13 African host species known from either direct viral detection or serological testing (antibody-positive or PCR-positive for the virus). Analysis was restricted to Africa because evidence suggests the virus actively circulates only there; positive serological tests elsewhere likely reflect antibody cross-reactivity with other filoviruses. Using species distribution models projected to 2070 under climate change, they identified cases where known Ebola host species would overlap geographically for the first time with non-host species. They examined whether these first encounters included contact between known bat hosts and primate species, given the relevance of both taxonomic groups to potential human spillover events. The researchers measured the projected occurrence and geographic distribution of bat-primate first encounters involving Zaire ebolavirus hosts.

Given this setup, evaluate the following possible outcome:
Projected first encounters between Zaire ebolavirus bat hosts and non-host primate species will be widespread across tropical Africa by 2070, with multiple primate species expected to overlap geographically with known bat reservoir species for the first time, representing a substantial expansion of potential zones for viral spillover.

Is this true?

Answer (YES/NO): NO